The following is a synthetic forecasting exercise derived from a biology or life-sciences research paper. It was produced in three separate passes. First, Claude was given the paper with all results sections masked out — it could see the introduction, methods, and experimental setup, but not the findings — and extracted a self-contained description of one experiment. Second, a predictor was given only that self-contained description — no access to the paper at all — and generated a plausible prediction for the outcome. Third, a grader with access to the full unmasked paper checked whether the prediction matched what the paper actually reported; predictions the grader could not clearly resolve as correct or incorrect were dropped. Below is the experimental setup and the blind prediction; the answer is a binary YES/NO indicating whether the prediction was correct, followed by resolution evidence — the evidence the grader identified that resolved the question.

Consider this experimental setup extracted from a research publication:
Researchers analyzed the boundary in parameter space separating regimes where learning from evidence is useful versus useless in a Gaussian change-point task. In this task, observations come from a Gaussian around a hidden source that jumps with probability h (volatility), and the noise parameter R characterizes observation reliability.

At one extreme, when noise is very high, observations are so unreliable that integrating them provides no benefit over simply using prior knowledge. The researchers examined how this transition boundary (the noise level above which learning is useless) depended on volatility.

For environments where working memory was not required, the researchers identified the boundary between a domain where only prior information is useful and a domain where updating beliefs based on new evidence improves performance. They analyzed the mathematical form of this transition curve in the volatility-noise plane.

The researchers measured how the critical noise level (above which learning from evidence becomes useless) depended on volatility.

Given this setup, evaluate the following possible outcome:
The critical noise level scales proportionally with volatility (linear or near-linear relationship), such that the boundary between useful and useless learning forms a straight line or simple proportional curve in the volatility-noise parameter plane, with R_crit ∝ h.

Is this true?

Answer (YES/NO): NO